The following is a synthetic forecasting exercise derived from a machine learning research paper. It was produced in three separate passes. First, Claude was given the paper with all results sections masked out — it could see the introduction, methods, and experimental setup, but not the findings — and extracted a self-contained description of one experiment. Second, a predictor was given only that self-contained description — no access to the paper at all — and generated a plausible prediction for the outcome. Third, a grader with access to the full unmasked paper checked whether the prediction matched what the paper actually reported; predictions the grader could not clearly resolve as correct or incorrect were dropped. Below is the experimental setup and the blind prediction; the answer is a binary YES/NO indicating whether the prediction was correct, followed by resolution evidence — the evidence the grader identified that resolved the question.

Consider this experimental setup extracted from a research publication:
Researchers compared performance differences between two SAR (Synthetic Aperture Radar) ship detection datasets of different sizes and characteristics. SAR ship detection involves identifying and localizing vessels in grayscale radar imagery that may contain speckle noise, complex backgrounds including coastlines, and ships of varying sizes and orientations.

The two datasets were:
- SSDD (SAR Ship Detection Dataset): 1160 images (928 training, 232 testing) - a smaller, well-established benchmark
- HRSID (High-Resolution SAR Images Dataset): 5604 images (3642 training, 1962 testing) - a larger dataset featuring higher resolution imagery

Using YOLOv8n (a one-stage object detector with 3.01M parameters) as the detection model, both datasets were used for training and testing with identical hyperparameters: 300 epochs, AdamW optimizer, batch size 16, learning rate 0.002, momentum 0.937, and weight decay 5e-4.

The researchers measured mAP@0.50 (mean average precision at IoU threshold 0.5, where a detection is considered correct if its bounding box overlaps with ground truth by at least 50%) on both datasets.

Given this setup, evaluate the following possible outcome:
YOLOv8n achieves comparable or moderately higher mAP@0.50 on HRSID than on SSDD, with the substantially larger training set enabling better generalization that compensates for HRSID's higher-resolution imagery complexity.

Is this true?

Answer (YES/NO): NO